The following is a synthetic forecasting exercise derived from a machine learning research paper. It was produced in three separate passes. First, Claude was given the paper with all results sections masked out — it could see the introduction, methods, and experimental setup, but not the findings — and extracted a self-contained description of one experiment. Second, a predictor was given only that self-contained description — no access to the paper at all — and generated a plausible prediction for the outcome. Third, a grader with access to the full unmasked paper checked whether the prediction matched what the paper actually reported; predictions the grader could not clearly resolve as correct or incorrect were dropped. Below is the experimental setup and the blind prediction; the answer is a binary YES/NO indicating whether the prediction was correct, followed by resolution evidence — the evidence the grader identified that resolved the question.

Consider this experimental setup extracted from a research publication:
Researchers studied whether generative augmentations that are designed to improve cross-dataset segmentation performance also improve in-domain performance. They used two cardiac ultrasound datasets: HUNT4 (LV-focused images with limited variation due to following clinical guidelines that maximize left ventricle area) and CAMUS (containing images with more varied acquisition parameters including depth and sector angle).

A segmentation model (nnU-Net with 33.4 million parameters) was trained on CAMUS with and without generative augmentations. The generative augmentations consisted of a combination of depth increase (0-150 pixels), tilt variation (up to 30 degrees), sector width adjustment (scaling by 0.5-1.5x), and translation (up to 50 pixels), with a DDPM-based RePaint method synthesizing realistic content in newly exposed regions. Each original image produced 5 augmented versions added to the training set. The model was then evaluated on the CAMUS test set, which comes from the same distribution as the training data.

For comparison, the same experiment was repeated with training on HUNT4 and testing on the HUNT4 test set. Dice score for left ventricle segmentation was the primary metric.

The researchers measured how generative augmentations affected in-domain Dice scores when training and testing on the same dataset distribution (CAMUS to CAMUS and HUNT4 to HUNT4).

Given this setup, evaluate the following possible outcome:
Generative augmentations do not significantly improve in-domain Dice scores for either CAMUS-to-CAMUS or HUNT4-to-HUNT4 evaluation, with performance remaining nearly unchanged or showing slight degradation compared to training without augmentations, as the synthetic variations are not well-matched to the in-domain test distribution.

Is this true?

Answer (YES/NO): NO